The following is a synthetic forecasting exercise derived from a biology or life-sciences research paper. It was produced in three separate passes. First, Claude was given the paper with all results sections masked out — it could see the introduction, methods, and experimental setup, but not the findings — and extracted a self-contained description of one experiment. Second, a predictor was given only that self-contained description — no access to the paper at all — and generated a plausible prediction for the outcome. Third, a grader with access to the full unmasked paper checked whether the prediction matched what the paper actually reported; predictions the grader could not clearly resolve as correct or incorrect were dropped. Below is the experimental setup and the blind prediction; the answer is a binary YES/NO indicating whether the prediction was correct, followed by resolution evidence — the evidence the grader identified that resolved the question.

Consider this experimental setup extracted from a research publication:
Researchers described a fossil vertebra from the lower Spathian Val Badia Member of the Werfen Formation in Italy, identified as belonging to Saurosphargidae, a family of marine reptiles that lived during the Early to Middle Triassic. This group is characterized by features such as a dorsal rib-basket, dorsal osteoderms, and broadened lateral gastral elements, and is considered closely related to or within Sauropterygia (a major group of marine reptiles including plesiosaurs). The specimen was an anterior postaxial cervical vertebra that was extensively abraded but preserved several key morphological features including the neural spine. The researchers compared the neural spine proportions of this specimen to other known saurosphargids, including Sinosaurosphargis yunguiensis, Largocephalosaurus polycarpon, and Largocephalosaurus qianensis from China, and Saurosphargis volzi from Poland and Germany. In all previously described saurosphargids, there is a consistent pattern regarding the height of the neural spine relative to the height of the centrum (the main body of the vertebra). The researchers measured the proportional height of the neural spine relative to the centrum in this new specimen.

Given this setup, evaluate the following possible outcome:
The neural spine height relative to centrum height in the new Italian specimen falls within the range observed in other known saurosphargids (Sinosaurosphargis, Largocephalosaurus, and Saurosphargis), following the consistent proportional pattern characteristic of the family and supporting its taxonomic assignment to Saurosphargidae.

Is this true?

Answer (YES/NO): NO